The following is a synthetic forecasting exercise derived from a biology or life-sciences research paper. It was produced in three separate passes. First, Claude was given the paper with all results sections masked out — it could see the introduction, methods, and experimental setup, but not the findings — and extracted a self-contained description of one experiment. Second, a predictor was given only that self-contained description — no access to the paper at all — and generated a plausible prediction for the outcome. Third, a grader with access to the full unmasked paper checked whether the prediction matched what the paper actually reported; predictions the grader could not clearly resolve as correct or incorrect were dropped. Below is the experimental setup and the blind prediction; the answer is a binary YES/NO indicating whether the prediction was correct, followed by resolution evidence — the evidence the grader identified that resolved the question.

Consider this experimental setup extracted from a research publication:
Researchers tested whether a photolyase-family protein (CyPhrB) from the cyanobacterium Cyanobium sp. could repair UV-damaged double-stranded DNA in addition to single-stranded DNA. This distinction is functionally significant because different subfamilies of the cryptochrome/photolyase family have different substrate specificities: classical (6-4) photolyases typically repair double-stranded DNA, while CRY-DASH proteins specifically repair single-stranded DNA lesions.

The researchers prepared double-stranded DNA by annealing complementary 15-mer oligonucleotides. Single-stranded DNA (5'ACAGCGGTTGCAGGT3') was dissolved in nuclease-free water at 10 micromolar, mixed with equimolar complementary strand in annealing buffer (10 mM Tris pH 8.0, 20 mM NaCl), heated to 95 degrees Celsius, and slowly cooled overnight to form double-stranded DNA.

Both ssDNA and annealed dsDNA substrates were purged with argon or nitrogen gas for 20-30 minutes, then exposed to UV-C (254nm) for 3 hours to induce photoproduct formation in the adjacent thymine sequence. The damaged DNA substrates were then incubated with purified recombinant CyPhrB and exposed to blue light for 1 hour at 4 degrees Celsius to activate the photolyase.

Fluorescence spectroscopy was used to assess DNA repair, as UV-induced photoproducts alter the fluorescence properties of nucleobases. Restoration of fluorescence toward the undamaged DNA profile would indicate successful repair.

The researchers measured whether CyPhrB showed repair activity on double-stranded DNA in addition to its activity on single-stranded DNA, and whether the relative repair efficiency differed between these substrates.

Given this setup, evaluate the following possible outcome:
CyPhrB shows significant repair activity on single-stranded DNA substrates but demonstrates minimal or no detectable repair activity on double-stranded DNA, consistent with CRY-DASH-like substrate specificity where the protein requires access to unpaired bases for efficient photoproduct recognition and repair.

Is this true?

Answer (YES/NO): NO